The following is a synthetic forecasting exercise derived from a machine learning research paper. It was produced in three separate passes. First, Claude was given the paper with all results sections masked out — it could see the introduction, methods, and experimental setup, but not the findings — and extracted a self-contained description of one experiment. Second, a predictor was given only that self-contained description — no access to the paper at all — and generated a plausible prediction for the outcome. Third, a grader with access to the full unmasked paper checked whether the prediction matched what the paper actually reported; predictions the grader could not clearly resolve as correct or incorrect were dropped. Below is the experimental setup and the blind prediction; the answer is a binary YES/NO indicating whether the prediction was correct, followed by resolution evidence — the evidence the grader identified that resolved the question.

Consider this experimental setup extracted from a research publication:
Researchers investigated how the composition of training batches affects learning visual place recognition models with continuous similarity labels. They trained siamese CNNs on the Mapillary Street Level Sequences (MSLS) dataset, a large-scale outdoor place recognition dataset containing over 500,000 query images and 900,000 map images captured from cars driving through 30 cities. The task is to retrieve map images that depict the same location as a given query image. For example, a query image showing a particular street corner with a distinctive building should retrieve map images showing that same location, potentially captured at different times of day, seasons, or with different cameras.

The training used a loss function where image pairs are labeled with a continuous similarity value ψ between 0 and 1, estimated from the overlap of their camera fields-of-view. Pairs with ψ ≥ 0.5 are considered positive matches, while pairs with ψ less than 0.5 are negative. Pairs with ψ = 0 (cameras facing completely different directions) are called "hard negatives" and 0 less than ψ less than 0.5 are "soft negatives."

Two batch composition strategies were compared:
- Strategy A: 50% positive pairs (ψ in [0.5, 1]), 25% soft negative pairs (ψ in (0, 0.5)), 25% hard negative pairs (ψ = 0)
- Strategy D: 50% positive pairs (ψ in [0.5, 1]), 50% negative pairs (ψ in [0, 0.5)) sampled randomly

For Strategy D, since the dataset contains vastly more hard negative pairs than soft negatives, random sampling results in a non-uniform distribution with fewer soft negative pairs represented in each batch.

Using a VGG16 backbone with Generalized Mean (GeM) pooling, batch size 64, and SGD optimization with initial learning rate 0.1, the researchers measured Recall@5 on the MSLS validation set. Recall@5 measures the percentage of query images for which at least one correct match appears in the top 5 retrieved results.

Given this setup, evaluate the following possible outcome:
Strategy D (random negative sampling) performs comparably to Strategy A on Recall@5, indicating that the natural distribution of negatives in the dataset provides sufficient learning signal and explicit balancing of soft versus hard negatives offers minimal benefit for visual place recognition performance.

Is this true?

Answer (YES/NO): NO